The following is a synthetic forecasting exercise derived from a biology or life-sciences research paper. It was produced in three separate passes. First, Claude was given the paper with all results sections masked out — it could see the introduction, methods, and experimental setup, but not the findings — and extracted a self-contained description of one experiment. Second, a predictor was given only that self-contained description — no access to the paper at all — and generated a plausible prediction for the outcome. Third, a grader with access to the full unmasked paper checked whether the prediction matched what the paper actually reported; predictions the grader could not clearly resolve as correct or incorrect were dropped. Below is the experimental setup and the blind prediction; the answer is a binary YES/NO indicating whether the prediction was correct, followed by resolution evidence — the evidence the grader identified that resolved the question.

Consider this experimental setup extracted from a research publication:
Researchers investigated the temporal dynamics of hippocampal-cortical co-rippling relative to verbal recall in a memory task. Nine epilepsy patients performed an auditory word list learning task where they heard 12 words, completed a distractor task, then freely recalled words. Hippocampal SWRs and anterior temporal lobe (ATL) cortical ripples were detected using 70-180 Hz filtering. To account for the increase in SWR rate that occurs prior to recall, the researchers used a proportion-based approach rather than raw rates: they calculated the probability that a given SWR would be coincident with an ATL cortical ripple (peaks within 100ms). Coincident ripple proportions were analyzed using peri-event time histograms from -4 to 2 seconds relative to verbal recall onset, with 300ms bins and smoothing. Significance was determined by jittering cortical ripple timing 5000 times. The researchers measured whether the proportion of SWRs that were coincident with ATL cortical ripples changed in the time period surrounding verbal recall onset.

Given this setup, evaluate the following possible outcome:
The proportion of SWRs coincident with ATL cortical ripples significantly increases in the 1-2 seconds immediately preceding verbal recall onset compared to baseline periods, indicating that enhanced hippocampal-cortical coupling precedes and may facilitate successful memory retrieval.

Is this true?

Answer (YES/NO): NO